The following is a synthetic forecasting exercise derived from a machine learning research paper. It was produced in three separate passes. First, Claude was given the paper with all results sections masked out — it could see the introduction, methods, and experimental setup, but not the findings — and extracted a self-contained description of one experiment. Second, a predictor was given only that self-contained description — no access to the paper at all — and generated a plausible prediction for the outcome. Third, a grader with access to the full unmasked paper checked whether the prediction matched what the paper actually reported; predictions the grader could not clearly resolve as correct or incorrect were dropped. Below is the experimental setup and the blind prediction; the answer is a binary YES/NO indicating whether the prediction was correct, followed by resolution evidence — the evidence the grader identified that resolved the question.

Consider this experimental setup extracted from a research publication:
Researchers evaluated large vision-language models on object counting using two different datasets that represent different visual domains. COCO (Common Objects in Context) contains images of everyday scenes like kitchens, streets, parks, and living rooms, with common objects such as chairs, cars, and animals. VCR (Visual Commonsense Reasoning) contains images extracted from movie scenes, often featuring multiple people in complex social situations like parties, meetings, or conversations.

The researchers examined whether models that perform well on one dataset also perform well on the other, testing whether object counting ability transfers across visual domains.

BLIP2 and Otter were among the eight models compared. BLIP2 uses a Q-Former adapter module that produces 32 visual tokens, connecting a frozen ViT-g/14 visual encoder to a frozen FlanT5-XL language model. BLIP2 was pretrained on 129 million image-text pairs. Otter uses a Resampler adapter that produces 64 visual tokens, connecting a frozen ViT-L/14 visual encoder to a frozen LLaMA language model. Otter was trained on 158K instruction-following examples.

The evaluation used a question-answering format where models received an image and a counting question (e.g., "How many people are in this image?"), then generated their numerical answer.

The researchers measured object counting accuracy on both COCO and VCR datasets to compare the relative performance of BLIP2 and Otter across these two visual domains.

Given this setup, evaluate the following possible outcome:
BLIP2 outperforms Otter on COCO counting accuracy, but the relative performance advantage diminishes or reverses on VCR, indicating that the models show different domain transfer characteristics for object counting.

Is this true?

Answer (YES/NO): YES